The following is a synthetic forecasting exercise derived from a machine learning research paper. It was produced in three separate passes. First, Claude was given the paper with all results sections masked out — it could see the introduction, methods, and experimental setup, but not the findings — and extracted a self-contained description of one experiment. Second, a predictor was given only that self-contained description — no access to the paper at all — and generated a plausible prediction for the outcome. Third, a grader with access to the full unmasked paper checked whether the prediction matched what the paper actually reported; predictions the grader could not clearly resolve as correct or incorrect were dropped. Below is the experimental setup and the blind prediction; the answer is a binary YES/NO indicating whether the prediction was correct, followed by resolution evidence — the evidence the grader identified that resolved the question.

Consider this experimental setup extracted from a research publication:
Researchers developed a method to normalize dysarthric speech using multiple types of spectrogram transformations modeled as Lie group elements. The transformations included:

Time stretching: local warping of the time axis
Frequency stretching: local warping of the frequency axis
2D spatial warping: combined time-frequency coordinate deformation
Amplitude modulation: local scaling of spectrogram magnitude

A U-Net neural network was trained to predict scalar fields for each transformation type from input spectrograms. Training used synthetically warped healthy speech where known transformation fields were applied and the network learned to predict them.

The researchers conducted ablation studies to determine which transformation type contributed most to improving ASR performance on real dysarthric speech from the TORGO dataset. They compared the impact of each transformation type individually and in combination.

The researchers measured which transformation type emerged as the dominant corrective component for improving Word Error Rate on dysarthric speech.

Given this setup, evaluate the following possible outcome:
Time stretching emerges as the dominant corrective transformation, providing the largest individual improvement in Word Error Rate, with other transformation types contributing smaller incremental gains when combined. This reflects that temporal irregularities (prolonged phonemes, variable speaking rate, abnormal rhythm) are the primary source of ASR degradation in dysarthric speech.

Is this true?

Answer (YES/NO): NO